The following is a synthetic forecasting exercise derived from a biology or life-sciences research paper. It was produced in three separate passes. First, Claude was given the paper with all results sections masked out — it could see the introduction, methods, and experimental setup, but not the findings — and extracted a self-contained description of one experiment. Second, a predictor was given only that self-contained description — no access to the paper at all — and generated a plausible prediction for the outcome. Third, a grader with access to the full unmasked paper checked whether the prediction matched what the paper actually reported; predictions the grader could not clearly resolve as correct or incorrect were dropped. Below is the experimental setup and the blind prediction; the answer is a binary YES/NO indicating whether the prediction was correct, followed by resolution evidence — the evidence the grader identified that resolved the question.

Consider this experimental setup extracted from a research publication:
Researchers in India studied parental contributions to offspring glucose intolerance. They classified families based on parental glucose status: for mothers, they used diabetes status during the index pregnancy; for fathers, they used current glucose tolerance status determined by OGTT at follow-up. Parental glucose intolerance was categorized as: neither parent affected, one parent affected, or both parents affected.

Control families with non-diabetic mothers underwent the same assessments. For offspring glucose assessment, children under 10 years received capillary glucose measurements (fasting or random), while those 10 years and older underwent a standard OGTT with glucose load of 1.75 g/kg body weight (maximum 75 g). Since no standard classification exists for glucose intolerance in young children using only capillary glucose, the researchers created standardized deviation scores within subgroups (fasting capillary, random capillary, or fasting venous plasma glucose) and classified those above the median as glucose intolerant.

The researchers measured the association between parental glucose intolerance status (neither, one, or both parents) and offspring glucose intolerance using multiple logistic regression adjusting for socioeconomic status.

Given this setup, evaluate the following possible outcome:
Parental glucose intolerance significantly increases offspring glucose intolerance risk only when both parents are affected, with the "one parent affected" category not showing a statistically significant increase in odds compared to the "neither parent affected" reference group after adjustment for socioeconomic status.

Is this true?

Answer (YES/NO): NO